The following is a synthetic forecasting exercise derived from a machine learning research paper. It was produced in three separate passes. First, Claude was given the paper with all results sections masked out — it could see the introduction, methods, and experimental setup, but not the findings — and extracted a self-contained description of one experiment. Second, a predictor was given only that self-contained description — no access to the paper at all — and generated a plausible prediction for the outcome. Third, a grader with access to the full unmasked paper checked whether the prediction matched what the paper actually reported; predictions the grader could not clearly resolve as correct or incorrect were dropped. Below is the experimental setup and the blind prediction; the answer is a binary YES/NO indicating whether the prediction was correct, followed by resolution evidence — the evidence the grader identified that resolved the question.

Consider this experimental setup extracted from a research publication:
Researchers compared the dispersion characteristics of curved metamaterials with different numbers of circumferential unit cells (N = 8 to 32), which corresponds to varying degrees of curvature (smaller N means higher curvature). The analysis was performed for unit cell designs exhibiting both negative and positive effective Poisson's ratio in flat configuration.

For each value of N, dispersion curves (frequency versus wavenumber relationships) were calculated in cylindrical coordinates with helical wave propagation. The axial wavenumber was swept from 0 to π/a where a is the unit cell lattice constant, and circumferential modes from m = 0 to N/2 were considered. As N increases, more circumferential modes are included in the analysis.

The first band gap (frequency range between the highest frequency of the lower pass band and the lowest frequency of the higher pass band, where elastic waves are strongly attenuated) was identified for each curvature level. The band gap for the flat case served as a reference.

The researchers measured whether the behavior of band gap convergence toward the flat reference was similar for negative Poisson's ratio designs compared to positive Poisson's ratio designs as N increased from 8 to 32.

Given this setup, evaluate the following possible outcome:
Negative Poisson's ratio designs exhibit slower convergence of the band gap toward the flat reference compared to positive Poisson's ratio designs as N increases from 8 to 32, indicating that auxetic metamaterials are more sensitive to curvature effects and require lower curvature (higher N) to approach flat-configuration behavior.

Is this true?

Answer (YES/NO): YES